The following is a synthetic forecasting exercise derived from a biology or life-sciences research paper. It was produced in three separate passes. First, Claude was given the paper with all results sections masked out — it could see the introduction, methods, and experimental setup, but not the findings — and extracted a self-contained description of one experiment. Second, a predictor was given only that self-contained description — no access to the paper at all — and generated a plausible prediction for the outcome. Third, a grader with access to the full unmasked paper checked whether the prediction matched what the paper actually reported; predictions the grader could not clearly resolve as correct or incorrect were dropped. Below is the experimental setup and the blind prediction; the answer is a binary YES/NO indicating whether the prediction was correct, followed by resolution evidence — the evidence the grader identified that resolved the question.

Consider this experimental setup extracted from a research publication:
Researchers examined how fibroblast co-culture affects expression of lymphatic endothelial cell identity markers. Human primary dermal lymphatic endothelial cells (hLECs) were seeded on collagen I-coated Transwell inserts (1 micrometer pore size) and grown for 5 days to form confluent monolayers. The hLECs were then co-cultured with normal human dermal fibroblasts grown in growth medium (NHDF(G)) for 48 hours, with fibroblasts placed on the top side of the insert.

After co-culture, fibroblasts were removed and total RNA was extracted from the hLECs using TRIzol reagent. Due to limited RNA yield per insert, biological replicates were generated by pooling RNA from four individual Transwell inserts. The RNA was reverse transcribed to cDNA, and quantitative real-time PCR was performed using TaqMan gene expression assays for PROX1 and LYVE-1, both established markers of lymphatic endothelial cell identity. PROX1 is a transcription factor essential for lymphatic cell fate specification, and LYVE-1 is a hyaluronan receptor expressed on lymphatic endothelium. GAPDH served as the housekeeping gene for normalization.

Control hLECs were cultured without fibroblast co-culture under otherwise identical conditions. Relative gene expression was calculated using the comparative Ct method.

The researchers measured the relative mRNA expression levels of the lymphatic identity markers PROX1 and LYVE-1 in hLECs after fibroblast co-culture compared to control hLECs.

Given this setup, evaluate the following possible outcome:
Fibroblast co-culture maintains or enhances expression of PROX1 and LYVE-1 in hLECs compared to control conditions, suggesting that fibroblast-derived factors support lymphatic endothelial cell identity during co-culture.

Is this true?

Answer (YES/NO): YES